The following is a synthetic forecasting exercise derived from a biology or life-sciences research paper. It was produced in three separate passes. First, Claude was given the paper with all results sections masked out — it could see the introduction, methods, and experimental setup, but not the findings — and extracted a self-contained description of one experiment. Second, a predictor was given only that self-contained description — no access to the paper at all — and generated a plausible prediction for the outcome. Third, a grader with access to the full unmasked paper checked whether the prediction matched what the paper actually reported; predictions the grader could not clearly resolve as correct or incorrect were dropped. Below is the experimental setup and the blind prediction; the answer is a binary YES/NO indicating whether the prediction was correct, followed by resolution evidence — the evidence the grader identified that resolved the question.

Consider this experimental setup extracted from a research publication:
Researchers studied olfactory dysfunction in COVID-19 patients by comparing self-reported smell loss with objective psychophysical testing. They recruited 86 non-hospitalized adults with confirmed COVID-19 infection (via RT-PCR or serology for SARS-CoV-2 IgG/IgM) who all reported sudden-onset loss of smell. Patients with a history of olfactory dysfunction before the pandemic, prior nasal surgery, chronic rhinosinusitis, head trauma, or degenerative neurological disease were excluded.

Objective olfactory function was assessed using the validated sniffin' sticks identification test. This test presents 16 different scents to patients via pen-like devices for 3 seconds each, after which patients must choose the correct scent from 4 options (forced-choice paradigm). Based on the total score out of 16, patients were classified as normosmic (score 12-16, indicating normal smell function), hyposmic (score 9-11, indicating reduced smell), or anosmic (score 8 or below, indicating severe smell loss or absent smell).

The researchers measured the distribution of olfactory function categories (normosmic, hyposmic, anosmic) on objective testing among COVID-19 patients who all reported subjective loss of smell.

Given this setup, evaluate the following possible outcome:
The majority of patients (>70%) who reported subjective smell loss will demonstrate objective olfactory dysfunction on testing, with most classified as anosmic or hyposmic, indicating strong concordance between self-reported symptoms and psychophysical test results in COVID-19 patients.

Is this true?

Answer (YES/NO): NO